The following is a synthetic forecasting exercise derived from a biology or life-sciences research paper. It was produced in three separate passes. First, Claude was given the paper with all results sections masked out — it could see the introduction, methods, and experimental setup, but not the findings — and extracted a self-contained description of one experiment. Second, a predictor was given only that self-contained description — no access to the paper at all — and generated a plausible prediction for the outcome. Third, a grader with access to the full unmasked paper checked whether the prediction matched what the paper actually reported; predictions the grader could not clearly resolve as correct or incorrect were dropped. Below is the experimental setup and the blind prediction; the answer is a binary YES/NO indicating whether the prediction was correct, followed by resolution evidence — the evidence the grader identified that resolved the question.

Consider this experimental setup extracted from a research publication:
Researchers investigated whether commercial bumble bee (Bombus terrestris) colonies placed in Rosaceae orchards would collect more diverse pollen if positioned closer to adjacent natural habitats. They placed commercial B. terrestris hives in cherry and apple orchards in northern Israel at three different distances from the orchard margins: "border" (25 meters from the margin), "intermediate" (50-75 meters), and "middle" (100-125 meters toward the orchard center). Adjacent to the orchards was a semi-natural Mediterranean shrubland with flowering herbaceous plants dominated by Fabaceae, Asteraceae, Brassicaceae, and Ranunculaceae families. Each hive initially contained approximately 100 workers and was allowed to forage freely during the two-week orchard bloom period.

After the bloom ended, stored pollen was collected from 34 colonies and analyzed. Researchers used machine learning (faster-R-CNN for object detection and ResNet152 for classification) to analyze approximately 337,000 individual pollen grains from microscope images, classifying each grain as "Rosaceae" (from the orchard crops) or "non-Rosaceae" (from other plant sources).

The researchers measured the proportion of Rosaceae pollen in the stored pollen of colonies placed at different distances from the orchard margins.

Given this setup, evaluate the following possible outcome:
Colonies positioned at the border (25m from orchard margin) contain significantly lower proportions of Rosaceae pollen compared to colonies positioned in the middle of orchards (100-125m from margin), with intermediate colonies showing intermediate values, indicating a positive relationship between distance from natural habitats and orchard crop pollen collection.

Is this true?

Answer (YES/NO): NO